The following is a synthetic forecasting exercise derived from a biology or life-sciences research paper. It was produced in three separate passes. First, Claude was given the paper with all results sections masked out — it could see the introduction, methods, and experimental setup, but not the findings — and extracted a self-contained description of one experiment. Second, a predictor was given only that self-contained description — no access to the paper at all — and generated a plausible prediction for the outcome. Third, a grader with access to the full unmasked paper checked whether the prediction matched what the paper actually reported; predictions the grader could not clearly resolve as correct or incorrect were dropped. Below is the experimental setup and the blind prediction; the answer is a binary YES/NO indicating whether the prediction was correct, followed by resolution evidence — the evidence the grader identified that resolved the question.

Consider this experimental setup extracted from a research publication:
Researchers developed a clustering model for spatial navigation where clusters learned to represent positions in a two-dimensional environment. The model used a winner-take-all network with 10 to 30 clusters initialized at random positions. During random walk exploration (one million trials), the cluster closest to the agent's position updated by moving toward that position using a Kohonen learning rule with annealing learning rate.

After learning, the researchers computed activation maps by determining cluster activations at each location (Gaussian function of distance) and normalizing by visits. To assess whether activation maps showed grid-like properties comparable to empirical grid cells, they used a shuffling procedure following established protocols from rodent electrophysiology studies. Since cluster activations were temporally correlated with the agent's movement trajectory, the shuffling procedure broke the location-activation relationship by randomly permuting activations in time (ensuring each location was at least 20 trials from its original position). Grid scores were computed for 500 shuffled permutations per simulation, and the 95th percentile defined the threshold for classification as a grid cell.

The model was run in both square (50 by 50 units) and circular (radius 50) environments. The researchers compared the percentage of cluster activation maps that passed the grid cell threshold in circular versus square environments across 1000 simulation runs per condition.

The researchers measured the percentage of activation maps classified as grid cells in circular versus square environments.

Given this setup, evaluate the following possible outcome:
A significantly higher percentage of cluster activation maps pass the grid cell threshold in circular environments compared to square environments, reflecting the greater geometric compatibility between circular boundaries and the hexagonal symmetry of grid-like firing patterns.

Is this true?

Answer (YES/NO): NO